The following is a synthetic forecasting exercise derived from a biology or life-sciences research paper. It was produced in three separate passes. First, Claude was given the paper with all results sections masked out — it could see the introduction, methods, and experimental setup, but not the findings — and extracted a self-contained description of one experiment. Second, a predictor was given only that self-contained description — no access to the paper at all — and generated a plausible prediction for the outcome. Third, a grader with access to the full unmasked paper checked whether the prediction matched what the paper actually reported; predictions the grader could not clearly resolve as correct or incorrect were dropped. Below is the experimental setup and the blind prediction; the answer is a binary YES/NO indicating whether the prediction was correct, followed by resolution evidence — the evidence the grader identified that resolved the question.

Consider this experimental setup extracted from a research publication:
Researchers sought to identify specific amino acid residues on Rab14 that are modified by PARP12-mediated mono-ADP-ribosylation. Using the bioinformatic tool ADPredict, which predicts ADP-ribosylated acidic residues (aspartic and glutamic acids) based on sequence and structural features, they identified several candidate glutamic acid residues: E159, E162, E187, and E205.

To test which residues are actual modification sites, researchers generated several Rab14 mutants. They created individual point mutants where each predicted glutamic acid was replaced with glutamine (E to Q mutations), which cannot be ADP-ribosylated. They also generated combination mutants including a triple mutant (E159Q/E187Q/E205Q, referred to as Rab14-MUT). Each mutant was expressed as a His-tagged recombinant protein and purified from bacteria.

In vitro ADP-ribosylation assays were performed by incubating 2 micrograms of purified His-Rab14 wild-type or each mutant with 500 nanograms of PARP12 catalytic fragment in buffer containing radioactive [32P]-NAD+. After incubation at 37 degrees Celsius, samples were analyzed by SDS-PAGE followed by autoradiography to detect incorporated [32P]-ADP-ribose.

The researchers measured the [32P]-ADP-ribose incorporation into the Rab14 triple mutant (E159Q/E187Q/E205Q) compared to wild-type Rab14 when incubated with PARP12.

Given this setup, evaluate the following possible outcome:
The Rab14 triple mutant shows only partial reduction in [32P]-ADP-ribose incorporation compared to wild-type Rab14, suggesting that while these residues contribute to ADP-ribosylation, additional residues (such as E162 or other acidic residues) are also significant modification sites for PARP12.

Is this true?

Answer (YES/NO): NO